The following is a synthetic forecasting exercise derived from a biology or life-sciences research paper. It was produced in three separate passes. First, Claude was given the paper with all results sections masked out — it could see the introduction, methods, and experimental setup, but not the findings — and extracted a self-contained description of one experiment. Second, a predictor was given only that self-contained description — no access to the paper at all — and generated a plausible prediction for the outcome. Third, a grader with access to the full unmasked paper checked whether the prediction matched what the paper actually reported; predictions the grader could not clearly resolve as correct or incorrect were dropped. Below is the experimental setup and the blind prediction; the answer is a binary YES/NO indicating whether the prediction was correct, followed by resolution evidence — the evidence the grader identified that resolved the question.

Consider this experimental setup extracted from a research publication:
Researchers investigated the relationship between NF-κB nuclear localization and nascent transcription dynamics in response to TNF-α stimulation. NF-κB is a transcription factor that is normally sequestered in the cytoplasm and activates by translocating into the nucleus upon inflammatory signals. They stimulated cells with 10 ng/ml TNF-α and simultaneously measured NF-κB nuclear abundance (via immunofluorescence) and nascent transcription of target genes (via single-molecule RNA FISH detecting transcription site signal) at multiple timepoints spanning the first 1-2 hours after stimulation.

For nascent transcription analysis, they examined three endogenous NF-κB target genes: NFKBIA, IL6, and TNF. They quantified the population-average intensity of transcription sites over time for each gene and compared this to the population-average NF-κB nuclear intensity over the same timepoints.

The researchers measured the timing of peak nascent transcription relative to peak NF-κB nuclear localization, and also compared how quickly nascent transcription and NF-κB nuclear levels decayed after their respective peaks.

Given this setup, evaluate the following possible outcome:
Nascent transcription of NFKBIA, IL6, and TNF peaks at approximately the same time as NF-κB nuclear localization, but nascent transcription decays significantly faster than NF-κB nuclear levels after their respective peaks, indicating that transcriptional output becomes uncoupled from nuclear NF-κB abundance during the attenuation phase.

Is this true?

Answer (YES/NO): YES